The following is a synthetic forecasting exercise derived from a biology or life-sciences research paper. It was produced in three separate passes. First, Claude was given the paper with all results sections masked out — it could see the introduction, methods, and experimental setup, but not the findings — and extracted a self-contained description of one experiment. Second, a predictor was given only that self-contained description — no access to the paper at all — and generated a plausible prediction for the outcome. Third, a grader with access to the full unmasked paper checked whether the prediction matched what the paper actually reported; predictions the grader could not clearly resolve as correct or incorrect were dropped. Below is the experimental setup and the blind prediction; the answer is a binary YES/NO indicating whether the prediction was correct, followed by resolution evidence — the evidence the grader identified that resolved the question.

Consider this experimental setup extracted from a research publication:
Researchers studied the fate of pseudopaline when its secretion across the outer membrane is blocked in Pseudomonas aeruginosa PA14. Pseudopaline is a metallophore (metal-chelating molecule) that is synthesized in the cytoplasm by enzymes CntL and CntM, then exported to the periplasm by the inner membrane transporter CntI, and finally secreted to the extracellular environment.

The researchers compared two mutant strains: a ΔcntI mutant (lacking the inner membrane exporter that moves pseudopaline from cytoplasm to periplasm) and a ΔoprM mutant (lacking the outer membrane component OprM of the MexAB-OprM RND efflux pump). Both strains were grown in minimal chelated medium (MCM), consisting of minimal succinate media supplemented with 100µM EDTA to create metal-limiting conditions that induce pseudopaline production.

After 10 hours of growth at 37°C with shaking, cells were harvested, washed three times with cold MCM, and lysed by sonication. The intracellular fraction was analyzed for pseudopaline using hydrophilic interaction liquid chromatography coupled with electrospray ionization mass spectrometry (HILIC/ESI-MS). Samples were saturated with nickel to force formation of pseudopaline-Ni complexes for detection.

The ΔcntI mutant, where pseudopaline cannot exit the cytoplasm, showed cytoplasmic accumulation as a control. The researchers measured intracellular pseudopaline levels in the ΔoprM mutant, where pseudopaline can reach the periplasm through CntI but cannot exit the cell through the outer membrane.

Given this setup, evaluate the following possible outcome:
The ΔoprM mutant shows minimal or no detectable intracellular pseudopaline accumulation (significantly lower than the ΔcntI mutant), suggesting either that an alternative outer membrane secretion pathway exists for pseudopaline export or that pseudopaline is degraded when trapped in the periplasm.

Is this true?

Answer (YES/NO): YES